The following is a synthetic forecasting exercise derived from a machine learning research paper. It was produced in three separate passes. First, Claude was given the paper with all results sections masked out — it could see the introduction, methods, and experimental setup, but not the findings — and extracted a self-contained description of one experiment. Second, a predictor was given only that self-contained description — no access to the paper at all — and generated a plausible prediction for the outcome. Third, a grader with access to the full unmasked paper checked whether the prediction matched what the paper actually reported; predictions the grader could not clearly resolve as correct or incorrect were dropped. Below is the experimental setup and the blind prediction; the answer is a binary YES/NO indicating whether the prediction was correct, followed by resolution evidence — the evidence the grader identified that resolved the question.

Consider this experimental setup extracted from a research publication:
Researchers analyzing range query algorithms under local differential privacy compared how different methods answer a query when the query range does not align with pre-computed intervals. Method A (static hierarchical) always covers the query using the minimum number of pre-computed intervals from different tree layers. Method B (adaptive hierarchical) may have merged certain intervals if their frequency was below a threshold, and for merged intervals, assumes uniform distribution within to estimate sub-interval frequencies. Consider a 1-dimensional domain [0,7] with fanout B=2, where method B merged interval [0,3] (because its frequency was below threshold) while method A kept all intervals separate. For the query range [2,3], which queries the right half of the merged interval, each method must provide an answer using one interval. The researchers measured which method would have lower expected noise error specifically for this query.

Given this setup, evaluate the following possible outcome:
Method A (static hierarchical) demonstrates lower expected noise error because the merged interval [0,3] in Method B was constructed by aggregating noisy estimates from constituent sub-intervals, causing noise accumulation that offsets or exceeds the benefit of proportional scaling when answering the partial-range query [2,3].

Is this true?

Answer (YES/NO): NO